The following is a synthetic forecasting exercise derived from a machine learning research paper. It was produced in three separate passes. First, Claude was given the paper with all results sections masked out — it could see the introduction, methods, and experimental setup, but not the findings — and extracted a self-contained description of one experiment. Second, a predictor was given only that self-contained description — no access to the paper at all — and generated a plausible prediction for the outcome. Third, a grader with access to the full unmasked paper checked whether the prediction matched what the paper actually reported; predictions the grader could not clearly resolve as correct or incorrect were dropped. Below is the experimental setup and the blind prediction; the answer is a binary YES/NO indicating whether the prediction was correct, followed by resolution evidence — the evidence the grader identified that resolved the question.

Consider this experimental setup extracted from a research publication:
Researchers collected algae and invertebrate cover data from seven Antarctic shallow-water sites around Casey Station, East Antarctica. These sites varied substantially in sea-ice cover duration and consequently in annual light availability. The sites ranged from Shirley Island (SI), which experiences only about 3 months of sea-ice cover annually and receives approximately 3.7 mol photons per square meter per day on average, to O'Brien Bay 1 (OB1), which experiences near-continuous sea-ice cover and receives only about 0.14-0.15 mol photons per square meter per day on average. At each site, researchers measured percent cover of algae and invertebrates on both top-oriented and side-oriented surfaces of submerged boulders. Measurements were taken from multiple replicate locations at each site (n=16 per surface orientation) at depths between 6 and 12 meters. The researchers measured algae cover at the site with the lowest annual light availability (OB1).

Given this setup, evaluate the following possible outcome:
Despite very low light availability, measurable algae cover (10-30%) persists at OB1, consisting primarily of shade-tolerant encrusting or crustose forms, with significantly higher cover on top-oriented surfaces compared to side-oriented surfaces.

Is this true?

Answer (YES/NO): NO